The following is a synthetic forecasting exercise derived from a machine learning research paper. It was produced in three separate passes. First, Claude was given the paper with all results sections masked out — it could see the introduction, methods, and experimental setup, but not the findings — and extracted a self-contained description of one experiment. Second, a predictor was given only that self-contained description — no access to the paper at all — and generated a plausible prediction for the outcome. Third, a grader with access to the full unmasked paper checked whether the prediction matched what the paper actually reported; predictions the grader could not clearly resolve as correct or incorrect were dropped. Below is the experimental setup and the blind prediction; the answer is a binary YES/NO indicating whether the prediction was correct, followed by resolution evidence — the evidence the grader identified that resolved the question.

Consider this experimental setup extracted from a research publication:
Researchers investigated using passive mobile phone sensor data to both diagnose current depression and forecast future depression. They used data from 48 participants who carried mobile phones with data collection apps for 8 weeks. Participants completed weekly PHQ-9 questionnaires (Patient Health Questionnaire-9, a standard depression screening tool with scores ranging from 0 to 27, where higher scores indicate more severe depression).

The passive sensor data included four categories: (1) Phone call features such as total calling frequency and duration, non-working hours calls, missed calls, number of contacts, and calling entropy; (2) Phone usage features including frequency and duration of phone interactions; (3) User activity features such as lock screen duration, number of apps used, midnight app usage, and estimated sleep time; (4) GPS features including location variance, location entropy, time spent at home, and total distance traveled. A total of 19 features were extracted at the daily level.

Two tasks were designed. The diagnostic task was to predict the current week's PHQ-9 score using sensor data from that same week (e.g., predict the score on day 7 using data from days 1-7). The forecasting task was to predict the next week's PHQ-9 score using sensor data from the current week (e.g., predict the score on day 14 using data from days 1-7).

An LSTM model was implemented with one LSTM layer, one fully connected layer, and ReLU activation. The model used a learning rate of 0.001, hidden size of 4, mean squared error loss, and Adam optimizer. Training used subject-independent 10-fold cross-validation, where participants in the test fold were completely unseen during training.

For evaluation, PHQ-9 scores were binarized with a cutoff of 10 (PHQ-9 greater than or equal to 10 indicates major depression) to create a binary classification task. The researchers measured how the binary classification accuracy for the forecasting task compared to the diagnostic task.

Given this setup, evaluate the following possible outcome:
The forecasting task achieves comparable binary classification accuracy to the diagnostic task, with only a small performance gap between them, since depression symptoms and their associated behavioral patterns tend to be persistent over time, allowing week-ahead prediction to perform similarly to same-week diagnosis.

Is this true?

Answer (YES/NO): YES